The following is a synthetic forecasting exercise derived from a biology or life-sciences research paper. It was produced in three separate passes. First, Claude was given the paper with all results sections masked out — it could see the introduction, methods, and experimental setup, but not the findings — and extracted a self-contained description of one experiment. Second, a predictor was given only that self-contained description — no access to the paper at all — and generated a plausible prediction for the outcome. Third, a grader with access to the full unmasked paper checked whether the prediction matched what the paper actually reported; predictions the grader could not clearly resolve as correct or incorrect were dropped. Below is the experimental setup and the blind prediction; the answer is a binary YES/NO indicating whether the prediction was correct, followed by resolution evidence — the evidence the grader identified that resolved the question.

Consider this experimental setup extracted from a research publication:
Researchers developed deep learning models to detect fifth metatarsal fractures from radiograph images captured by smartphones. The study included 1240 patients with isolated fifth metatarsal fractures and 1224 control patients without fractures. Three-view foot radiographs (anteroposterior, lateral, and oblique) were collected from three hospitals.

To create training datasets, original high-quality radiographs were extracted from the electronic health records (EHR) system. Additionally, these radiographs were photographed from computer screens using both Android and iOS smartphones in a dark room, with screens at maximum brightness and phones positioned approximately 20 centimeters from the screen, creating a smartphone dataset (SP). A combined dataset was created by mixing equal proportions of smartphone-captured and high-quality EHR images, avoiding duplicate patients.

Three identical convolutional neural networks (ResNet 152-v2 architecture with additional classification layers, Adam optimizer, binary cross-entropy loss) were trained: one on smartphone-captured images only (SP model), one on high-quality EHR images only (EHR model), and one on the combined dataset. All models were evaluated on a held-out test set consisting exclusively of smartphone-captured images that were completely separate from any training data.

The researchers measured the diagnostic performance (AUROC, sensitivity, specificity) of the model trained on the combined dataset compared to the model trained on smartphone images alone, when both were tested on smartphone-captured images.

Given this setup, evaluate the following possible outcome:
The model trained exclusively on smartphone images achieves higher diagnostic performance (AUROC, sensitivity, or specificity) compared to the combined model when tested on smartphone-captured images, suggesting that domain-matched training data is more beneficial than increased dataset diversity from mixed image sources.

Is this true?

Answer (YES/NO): NO